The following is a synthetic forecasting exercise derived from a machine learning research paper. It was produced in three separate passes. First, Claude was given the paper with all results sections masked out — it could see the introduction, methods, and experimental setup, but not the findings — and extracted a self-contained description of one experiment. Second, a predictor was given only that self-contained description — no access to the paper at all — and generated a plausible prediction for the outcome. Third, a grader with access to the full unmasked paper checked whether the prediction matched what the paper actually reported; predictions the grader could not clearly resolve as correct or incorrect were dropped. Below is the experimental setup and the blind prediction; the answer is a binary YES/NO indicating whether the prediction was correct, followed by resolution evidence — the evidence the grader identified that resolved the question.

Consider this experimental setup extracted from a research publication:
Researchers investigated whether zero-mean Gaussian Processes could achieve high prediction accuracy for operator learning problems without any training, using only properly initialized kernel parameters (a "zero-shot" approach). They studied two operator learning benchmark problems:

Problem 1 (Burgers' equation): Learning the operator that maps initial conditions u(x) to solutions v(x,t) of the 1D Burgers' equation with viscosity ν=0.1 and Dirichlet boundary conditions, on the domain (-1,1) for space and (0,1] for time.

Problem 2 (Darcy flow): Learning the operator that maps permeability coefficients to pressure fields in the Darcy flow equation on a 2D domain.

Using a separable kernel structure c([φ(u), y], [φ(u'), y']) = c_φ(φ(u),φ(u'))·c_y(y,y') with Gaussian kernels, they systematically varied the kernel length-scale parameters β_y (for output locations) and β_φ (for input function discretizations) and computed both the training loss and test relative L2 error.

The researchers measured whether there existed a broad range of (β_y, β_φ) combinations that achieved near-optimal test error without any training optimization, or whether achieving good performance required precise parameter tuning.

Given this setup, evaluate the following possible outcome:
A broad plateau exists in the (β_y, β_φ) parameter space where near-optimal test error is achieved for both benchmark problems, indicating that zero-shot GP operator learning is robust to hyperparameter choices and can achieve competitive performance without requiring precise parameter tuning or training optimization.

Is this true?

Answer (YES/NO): YES